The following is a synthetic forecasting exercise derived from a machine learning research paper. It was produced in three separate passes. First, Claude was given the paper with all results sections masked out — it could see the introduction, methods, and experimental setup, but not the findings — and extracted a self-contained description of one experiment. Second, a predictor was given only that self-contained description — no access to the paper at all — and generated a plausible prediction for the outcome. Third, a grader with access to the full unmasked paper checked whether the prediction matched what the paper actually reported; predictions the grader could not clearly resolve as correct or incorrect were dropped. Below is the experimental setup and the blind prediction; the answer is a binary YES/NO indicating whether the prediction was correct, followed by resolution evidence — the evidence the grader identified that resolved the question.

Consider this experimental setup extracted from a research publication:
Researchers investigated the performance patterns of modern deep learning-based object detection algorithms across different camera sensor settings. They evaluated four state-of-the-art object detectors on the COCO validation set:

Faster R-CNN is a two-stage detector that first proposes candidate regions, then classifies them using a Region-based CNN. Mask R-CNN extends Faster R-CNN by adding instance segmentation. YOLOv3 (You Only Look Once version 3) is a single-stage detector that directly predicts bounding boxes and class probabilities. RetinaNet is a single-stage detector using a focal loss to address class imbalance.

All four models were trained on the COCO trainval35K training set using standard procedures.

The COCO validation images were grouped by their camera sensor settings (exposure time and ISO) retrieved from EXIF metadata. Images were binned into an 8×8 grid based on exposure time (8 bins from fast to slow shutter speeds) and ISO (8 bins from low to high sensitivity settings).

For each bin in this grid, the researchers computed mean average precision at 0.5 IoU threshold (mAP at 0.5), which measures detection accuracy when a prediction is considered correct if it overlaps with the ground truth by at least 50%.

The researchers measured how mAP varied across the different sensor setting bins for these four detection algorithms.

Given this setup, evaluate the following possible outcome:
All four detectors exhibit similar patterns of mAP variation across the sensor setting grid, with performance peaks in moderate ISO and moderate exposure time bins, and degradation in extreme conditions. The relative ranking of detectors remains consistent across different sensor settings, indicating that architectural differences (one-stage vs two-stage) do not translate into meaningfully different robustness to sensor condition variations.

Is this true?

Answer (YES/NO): NO